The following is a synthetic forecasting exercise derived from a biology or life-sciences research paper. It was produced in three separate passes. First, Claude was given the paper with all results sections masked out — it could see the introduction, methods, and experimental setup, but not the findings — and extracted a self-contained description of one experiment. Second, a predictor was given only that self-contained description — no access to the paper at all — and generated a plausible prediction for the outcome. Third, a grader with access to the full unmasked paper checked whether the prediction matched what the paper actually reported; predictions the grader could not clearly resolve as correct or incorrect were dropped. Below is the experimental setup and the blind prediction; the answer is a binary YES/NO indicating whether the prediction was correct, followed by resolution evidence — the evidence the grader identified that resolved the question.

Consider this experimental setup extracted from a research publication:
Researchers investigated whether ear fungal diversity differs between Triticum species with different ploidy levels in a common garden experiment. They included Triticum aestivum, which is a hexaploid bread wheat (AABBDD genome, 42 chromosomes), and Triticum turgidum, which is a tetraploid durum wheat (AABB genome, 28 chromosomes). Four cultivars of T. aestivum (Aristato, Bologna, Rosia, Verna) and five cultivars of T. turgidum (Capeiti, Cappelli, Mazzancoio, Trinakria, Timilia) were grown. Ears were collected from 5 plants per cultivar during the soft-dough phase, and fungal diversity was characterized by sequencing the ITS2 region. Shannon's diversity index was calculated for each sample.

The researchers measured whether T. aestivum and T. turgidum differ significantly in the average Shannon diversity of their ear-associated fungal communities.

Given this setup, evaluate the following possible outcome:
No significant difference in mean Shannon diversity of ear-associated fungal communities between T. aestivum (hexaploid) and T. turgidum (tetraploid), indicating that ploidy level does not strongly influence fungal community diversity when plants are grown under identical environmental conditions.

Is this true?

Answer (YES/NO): YES